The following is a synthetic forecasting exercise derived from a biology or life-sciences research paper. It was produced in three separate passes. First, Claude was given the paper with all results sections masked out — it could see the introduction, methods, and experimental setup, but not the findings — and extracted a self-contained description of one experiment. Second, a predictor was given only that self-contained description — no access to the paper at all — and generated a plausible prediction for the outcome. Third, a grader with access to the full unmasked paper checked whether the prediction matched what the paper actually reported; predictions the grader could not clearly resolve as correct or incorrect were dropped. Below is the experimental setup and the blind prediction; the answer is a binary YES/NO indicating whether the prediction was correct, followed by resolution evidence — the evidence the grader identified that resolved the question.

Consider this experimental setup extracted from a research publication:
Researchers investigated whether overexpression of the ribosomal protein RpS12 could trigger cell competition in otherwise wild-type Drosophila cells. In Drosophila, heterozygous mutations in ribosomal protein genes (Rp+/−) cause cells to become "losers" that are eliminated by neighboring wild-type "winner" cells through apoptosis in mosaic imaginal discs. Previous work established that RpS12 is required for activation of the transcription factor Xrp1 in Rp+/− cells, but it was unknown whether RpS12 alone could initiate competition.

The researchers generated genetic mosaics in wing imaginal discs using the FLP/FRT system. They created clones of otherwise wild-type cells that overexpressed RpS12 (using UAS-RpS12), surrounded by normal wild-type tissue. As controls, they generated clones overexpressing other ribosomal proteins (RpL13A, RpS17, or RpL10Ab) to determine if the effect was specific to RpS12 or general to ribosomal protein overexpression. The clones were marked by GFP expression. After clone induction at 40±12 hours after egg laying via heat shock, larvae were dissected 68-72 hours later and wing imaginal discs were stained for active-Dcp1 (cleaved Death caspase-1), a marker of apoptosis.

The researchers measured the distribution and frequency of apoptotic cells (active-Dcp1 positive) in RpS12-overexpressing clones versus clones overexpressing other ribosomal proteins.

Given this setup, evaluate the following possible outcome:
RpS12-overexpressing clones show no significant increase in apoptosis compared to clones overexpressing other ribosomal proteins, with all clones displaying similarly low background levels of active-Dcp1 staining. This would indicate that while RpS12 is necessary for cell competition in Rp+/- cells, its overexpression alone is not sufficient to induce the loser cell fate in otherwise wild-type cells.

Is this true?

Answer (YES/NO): NO